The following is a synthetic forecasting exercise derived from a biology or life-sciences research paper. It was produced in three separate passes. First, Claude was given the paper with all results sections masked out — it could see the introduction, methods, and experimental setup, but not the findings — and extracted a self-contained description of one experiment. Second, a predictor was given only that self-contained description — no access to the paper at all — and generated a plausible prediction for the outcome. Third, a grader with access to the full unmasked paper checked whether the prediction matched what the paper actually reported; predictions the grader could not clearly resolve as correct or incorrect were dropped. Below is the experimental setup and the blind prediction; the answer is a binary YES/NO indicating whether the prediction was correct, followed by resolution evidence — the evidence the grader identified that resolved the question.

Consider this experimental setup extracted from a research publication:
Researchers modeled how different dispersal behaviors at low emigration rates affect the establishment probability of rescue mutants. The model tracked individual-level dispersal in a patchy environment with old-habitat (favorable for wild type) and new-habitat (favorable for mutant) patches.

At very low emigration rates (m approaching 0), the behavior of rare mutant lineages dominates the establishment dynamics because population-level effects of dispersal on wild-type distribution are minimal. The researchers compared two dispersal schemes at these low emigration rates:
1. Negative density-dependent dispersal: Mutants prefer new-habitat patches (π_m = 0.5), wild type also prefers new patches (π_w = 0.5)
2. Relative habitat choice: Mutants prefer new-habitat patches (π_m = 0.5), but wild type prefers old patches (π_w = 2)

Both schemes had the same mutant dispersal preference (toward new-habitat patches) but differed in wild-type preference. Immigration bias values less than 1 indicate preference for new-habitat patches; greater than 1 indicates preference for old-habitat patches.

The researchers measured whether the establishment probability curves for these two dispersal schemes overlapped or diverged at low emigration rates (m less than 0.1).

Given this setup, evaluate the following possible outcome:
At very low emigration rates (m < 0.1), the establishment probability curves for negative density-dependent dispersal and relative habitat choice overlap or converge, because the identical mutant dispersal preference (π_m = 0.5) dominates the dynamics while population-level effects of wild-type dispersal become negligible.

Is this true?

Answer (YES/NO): YES